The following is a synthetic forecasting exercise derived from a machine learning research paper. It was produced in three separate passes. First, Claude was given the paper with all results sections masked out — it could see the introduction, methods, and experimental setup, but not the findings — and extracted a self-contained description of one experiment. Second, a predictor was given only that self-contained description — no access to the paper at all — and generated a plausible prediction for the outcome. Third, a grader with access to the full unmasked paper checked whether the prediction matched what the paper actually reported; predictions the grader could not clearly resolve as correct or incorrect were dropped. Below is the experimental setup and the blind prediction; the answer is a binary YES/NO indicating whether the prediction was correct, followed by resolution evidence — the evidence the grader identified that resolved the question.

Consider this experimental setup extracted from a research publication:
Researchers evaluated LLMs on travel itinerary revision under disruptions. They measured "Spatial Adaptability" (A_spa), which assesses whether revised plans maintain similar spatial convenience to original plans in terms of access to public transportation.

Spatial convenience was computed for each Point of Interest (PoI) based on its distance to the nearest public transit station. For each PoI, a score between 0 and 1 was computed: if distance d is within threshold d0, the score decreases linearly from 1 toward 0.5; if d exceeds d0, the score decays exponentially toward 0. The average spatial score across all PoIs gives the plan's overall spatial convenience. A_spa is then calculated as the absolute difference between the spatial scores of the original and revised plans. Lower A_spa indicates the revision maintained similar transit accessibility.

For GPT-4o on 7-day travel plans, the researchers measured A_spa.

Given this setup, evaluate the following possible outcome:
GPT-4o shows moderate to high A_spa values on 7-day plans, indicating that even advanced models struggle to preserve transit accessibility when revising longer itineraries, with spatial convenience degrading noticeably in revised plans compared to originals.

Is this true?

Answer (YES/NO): NO